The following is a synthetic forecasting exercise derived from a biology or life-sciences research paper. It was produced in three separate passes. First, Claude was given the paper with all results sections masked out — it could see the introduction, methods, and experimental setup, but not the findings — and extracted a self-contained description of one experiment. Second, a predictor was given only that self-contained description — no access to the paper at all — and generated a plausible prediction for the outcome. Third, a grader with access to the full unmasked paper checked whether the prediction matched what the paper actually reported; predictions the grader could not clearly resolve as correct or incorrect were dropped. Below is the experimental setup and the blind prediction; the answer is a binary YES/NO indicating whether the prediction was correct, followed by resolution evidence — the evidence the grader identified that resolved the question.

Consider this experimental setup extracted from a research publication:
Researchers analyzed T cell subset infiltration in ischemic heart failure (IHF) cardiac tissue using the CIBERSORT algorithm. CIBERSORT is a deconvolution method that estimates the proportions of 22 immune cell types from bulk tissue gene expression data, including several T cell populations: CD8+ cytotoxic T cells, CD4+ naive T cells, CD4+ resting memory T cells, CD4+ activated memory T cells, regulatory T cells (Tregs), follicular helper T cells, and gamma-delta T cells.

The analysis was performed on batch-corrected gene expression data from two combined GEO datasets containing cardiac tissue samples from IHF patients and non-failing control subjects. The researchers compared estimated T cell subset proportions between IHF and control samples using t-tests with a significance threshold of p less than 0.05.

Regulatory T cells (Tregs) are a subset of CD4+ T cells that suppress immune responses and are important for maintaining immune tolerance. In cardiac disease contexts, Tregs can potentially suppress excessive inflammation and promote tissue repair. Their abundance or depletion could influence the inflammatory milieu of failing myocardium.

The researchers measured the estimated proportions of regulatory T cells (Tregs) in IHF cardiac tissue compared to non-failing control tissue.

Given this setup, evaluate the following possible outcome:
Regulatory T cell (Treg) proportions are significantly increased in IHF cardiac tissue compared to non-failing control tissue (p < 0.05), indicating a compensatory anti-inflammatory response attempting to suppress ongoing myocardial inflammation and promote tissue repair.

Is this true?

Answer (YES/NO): NO